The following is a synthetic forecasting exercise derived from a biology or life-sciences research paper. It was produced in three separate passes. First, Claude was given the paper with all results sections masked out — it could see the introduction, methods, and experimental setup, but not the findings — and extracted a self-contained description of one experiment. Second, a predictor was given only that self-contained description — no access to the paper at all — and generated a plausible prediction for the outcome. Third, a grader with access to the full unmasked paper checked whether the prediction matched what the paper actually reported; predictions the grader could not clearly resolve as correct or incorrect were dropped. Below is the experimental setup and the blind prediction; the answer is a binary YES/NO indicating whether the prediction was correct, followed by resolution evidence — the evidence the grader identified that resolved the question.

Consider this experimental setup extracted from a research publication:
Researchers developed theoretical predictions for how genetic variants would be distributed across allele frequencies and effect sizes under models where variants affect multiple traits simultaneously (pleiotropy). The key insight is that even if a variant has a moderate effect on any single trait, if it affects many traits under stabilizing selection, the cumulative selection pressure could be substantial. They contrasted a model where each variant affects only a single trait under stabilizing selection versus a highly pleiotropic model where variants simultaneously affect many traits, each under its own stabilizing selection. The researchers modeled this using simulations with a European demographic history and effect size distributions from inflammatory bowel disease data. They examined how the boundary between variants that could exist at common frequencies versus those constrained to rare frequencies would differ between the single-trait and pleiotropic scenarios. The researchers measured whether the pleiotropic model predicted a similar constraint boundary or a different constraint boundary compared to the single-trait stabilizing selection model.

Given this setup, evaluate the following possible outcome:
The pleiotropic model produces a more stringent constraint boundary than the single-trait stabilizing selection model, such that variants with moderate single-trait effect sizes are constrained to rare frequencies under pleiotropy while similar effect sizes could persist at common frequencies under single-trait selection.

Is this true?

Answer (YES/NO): NO